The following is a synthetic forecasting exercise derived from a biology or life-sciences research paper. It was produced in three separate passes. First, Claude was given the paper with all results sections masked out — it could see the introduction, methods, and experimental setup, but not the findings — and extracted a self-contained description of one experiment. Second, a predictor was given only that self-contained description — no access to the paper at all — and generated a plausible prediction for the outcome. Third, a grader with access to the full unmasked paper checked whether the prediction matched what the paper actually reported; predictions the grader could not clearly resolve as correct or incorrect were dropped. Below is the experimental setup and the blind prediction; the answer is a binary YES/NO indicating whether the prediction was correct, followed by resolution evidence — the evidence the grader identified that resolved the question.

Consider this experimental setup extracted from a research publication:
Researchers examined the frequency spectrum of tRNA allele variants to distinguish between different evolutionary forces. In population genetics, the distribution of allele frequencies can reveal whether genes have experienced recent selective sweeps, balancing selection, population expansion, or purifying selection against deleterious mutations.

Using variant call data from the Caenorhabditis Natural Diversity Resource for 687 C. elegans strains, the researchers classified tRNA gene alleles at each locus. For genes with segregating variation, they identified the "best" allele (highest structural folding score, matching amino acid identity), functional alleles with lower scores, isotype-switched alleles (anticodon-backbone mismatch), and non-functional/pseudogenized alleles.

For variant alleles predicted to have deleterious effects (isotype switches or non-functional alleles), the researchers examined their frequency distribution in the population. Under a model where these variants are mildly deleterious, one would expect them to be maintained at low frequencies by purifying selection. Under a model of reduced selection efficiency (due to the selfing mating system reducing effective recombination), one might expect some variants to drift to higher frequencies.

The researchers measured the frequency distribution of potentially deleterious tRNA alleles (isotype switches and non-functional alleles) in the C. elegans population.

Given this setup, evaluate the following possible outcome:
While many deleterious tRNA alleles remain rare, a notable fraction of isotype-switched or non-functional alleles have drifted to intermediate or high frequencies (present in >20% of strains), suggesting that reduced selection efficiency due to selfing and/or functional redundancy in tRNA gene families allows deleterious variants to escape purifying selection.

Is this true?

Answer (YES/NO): NO